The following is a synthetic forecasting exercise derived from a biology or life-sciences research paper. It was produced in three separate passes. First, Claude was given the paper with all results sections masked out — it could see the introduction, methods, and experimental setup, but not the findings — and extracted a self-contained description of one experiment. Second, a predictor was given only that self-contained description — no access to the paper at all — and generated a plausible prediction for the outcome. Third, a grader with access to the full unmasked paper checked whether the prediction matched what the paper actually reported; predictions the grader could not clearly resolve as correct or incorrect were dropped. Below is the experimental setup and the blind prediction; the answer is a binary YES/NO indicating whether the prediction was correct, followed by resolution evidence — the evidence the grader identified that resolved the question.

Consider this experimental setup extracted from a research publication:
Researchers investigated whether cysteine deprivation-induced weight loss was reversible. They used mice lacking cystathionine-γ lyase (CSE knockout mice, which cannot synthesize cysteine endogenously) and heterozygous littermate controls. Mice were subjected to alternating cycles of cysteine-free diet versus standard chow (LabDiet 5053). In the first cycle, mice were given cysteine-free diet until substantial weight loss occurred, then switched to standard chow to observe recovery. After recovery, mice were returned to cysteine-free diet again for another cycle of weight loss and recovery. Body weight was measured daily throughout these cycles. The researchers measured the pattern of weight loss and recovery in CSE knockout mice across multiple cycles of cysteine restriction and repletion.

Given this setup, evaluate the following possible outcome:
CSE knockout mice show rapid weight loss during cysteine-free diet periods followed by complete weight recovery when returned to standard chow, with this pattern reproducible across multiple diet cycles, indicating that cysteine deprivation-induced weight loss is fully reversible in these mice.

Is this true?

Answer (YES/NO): YES